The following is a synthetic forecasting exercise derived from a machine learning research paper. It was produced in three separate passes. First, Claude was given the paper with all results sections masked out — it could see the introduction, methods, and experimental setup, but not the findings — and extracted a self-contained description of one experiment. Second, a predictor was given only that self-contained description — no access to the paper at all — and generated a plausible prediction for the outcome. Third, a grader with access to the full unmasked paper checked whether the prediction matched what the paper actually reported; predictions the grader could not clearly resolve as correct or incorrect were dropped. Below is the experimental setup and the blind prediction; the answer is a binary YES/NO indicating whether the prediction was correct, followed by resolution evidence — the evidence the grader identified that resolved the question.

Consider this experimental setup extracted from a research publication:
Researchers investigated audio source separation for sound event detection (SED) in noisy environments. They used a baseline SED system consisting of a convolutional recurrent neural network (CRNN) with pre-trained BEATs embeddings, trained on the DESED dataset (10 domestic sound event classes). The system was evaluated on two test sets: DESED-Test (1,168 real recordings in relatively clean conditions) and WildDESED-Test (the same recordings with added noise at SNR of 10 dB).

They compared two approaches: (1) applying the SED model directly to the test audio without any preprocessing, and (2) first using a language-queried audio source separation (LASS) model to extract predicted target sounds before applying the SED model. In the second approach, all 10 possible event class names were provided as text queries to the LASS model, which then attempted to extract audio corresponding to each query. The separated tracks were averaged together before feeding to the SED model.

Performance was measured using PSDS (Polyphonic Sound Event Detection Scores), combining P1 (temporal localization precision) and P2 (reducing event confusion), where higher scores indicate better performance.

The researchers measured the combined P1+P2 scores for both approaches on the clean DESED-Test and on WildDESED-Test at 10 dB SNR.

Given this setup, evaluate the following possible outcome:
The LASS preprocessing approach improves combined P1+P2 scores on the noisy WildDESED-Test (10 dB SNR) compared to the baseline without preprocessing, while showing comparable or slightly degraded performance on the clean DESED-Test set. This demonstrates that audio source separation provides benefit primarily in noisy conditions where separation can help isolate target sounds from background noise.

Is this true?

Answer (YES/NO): NO